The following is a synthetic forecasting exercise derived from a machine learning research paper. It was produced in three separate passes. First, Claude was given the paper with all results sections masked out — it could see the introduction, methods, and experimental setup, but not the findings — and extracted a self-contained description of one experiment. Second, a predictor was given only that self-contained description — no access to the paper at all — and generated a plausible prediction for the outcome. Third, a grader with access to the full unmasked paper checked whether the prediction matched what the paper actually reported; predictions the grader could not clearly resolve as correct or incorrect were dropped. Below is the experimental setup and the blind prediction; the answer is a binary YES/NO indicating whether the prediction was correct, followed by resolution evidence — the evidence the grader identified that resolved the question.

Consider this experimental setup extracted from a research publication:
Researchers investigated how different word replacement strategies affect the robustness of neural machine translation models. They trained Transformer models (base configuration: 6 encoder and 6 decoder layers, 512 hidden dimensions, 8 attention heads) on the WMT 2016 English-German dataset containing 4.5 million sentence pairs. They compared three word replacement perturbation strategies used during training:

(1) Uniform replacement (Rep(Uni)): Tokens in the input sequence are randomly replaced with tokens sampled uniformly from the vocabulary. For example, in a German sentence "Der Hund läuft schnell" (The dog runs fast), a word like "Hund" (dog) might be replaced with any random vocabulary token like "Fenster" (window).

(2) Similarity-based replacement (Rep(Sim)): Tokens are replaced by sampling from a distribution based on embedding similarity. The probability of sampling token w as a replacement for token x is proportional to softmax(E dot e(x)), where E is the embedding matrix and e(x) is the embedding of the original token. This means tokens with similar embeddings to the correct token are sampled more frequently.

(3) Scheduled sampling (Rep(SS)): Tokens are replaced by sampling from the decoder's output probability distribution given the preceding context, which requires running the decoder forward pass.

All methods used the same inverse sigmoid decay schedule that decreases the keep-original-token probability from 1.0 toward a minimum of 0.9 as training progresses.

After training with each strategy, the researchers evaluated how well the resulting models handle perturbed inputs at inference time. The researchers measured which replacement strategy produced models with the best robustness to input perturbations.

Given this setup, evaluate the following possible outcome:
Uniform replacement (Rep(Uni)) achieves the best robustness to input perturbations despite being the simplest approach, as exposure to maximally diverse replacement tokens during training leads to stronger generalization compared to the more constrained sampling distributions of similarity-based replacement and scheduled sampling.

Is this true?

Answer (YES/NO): NO